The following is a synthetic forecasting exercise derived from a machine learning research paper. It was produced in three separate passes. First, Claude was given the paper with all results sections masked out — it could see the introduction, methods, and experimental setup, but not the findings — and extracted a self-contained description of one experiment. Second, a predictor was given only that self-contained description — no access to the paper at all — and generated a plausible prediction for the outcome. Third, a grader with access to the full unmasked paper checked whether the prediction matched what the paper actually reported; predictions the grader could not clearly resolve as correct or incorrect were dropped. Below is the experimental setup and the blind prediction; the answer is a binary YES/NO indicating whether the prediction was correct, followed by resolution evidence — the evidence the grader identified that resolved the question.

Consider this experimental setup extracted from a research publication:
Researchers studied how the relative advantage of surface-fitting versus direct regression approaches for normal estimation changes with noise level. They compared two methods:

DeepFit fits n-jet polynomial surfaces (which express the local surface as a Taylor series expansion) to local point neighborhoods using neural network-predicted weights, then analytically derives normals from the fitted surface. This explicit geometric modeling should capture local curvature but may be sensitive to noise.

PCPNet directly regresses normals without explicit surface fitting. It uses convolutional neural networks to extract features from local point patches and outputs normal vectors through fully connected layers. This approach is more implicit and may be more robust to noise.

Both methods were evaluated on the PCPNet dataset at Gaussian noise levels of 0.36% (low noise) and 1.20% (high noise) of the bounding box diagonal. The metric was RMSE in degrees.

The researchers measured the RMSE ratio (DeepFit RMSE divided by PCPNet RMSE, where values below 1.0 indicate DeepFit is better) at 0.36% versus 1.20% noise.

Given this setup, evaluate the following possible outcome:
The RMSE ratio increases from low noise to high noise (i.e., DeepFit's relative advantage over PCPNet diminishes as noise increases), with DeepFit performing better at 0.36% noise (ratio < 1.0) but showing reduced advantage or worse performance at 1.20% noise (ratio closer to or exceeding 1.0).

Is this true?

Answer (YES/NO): YES